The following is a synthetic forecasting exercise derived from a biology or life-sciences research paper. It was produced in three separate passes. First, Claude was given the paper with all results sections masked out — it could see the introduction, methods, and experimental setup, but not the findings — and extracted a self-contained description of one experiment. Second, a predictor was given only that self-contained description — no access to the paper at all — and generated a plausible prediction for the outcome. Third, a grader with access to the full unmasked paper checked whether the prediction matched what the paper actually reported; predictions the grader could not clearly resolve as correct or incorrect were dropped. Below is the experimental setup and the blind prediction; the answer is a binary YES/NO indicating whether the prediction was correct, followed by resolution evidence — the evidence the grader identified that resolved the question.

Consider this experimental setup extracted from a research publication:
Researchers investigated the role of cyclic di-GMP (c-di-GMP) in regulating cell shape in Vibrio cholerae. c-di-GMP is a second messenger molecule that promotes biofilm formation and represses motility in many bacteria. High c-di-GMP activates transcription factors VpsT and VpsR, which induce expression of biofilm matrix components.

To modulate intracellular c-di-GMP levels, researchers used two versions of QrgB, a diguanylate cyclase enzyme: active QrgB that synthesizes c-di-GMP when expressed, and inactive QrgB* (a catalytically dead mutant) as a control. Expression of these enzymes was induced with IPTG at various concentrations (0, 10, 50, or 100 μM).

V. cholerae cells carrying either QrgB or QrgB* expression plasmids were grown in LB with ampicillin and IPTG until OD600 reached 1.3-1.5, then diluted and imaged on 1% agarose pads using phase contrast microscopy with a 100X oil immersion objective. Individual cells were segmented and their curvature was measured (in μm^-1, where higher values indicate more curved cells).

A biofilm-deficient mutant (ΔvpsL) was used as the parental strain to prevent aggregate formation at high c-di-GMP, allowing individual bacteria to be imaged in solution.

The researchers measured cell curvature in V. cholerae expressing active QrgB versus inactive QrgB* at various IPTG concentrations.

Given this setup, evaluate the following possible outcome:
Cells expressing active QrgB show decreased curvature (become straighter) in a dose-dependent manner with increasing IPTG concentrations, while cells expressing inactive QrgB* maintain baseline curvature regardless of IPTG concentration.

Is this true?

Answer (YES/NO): YES